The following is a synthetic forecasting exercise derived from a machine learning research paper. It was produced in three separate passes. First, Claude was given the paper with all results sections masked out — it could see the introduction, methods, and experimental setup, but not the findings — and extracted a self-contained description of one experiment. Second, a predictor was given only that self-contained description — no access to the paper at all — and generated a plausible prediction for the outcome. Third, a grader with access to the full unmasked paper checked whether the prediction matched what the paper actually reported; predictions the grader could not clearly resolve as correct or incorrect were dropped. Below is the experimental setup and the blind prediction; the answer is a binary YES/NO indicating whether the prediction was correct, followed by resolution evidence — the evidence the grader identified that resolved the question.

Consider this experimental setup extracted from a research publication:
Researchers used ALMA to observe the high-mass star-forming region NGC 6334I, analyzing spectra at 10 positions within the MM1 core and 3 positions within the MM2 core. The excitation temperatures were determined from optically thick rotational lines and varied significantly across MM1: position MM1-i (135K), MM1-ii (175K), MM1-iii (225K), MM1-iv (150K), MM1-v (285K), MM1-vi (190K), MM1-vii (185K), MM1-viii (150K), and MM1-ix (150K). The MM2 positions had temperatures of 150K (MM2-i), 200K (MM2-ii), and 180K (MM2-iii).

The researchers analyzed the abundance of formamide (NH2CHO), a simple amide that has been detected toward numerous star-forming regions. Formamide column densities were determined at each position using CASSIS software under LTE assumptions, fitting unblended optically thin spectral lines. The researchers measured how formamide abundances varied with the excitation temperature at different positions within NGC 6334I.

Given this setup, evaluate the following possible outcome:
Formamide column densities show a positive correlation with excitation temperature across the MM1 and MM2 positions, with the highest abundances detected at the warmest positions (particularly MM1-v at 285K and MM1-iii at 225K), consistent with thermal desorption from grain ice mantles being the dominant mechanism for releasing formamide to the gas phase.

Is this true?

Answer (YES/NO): NO